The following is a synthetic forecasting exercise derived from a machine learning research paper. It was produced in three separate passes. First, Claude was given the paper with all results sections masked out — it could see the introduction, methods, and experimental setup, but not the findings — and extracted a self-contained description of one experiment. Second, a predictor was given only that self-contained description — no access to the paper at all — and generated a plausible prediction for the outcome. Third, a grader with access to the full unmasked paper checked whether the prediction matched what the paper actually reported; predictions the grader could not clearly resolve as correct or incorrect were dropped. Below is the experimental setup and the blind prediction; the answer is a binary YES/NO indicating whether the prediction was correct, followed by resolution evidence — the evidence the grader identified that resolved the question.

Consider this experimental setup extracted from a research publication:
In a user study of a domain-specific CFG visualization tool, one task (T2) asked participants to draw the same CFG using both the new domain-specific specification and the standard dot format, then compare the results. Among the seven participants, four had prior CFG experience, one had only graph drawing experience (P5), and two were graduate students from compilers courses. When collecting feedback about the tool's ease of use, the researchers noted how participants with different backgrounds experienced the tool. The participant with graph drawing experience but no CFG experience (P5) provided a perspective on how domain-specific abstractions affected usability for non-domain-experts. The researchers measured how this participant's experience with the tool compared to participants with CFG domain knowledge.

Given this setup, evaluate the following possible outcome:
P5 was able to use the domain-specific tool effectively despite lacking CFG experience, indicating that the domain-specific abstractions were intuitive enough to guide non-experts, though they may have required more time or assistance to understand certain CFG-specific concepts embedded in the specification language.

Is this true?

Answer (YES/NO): NO